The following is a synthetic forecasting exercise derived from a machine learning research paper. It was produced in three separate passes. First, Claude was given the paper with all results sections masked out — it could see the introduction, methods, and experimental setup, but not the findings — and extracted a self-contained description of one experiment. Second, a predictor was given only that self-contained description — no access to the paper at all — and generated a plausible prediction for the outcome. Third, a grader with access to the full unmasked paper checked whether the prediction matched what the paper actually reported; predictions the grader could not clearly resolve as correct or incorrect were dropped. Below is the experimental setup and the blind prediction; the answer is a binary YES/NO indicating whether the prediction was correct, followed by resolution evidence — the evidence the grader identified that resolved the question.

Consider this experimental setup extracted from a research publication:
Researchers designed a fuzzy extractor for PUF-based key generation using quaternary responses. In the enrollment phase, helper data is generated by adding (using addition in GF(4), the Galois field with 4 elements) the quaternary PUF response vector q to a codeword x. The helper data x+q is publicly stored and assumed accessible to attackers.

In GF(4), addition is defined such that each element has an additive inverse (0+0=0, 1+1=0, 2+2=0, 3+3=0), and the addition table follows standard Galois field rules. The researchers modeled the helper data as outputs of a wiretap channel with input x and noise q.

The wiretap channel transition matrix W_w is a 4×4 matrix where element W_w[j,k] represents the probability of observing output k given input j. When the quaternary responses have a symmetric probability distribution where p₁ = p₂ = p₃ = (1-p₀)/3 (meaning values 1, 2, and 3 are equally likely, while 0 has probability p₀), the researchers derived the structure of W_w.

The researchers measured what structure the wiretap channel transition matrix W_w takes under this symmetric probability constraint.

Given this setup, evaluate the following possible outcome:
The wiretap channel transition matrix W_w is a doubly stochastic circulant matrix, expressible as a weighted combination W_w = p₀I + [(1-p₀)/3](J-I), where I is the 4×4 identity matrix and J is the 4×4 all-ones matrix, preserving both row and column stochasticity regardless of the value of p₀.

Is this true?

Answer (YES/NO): YES